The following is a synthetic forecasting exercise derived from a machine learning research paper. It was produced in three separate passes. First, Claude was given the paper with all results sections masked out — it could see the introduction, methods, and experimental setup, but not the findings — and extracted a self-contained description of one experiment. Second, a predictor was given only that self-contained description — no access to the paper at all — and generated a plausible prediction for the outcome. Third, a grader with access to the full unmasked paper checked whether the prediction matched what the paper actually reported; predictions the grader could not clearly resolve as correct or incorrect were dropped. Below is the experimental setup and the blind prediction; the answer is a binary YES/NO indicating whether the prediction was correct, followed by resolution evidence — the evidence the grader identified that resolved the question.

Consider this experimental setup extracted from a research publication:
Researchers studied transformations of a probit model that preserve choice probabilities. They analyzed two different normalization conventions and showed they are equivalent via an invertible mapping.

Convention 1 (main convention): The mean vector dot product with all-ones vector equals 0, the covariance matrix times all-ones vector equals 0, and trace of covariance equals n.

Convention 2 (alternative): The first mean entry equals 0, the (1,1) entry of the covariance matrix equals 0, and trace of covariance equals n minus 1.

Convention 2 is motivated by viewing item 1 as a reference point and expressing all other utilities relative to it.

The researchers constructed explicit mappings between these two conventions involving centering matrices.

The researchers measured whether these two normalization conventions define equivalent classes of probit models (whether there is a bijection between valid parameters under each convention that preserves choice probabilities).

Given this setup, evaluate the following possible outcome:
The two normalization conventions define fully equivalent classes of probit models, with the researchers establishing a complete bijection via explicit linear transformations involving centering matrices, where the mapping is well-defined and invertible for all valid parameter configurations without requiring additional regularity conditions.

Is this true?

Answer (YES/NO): NO